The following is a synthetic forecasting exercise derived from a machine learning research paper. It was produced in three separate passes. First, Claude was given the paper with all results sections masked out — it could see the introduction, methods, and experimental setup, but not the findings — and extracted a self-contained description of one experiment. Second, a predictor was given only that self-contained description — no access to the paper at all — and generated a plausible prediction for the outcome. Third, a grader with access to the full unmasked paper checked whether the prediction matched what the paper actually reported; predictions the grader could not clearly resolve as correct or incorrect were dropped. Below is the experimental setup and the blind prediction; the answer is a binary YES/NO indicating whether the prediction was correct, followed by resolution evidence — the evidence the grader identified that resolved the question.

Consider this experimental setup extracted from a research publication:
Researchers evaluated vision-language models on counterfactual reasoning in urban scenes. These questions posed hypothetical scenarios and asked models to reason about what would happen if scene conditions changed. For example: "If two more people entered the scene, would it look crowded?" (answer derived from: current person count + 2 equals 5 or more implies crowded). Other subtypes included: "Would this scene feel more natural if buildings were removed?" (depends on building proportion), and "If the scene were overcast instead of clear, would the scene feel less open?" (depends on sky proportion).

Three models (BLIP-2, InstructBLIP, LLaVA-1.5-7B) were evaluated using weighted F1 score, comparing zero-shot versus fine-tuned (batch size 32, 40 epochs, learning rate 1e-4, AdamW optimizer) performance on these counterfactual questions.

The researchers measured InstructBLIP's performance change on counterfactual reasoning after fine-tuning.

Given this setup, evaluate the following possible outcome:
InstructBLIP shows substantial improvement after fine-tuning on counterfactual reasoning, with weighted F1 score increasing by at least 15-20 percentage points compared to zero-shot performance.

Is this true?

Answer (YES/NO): NO